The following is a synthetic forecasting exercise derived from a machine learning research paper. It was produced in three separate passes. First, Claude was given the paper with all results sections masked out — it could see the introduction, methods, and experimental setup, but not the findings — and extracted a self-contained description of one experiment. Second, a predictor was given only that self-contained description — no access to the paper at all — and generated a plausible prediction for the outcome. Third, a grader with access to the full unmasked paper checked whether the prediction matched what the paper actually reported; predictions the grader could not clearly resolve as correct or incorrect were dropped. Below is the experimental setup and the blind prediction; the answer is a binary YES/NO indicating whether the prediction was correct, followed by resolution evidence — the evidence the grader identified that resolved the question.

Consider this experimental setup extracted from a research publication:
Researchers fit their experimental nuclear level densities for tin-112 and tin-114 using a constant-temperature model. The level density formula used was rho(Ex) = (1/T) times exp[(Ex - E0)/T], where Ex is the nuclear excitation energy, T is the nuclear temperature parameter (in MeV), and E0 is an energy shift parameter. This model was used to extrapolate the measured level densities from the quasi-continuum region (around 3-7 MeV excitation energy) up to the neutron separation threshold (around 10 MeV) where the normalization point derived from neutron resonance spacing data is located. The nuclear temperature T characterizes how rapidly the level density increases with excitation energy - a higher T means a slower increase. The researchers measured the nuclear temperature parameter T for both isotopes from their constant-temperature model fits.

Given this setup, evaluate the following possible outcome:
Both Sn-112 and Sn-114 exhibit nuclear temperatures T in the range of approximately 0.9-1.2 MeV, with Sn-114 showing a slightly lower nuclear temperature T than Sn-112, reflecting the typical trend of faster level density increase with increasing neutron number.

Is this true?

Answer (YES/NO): NO